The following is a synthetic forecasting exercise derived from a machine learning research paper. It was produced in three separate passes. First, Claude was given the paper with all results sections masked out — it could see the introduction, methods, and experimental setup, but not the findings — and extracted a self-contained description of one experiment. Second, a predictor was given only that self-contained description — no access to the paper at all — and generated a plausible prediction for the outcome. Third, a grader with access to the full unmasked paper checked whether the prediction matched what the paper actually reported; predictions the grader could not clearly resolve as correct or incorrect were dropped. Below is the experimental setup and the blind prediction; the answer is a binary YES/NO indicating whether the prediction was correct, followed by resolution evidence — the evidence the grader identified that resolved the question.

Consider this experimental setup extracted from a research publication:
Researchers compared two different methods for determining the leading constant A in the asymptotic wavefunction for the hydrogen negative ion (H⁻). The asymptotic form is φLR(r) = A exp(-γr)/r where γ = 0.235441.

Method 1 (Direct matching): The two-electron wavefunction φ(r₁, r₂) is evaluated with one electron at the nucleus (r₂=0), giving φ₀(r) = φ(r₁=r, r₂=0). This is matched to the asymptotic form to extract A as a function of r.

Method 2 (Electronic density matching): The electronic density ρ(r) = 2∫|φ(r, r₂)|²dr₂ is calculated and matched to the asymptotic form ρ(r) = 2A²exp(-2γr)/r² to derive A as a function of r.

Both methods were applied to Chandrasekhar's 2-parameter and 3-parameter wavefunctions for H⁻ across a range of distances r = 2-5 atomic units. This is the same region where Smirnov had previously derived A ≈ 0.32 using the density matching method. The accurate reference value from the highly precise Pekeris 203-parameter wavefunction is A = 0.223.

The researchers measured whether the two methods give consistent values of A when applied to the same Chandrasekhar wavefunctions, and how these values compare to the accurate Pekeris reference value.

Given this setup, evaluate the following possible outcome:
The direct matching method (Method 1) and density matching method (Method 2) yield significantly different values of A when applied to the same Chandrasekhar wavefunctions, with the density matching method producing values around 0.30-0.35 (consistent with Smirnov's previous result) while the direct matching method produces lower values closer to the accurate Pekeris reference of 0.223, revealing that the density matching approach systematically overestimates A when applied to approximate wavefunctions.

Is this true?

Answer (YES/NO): NO